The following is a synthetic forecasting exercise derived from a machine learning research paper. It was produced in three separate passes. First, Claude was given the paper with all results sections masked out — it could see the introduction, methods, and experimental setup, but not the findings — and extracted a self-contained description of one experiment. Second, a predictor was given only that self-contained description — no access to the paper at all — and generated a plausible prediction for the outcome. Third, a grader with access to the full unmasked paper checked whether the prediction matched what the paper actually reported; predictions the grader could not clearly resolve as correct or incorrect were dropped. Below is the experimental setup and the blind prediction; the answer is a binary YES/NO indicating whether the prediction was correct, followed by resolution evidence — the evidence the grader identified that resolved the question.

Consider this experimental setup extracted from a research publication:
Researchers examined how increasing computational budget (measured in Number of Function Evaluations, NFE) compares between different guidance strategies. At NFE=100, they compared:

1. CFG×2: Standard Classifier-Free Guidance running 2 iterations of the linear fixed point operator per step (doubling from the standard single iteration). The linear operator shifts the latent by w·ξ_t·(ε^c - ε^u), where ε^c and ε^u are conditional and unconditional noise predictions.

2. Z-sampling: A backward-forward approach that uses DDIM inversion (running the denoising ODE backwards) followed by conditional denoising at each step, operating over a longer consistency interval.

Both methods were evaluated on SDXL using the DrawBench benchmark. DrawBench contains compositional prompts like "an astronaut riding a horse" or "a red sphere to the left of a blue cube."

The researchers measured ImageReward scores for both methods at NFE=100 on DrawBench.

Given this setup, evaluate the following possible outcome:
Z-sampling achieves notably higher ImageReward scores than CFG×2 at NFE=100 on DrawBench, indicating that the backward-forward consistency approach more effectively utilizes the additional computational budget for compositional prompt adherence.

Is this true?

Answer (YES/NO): NO